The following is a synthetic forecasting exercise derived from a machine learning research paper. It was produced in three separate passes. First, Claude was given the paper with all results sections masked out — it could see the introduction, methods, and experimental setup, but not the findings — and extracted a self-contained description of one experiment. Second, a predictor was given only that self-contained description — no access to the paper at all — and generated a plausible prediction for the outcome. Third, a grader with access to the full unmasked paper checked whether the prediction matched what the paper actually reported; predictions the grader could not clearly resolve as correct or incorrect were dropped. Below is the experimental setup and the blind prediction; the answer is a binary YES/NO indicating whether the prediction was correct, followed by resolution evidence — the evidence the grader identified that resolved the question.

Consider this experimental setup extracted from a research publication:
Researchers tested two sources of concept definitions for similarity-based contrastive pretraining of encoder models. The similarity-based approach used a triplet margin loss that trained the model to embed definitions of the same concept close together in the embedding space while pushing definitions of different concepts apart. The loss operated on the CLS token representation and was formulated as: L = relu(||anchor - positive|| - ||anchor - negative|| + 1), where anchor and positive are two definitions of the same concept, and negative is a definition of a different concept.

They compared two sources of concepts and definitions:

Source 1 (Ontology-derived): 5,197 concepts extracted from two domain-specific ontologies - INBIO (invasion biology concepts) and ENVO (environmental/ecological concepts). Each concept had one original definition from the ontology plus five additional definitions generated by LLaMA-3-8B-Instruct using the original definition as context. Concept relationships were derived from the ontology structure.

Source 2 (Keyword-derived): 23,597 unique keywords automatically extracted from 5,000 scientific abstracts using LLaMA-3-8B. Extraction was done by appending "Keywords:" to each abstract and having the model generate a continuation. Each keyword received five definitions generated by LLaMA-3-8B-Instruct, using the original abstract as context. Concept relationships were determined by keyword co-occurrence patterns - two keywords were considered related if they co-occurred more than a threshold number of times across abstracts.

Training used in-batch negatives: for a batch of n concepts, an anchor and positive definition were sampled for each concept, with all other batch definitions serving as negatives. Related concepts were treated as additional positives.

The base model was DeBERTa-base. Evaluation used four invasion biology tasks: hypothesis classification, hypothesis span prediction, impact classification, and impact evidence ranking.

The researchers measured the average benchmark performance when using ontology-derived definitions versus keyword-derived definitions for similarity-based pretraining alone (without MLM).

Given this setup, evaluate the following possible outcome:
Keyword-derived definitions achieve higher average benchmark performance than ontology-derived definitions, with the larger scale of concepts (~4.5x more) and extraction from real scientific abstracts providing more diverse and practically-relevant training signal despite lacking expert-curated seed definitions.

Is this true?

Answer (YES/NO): YES